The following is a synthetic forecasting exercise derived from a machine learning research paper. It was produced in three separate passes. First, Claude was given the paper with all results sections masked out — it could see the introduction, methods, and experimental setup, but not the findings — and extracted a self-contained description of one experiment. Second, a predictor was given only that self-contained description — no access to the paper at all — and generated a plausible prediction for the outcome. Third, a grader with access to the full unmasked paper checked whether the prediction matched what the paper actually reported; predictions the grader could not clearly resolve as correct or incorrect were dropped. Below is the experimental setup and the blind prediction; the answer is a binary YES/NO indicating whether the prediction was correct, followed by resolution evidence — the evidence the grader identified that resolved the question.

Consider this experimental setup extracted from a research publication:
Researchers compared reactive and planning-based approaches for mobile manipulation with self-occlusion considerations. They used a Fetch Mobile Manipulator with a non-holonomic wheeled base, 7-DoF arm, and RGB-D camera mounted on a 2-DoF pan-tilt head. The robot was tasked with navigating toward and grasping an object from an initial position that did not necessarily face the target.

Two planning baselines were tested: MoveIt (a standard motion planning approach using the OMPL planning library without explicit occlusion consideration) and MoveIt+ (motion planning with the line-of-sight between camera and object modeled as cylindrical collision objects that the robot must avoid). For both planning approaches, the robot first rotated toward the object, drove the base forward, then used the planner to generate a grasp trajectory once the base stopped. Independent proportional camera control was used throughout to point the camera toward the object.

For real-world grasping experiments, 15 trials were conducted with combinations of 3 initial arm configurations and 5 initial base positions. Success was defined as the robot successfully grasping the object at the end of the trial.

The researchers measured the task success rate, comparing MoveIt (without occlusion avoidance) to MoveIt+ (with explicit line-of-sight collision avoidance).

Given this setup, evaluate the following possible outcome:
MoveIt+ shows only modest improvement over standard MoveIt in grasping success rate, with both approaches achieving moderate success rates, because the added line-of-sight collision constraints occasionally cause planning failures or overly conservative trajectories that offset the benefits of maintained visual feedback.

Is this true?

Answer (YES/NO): NO